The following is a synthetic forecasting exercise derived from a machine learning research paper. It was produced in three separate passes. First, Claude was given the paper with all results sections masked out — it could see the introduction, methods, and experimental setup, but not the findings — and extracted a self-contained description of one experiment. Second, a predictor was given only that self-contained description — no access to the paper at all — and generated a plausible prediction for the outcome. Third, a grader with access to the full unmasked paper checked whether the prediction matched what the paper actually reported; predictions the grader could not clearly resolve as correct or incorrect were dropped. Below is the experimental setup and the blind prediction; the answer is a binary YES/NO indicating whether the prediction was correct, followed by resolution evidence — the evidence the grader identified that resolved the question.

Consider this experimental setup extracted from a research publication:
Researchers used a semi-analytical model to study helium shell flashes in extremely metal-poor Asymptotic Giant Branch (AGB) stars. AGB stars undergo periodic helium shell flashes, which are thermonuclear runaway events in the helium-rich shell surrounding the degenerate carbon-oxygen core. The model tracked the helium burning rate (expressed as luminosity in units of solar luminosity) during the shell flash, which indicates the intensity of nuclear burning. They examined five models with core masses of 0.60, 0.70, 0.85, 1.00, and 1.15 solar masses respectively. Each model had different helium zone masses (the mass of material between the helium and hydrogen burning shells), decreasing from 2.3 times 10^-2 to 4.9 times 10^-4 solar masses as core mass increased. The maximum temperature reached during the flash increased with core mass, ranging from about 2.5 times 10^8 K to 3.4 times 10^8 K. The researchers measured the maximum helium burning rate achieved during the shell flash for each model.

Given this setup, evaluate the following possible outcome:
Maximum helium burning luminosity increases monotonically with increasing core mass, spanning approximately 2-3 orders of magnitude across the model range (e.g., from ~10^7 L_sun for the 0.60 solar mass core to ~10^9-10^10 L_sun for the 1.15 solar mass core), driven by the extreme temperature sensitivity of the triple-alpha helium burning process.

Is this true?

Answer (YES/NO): NO